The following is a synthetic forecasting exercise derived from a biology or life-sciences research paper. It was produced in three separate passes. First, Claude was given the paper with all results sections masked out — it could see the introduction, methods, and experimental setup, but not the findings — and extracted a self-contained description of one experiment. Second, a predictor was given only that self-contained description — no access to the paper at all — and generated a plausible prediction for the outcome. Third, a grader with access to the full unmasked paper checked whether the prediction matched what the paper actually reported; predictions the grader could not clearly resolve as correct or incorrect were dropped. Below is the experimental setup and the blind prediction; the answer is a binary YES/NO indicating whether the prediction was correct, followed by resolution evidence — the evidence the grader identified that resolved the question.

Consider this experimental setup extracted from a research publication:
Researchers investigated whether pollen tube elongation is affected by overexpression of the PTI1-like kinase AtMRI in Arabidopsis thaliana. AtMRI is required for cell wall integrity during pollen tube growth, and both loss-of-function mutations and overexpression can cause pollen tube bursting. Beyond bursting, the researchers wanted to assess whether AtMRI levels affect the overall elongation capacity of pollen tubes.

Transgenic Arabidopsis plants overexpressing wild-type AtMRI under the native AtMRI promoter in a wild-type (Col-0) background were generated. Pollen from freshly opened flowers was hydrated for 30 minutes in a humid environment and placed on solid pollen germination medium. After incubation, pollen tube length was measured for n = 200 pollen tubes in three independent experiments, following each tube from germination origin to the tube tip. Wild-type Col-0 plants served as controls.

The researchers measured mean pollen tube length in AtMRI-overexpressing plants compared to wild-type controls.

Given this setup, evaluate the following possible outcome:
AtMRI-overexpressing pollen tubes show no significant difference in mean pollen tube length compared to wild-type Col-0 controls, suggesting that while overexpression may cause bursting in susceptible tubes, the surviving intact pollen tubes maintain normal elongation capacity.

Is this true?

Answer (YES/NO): NO